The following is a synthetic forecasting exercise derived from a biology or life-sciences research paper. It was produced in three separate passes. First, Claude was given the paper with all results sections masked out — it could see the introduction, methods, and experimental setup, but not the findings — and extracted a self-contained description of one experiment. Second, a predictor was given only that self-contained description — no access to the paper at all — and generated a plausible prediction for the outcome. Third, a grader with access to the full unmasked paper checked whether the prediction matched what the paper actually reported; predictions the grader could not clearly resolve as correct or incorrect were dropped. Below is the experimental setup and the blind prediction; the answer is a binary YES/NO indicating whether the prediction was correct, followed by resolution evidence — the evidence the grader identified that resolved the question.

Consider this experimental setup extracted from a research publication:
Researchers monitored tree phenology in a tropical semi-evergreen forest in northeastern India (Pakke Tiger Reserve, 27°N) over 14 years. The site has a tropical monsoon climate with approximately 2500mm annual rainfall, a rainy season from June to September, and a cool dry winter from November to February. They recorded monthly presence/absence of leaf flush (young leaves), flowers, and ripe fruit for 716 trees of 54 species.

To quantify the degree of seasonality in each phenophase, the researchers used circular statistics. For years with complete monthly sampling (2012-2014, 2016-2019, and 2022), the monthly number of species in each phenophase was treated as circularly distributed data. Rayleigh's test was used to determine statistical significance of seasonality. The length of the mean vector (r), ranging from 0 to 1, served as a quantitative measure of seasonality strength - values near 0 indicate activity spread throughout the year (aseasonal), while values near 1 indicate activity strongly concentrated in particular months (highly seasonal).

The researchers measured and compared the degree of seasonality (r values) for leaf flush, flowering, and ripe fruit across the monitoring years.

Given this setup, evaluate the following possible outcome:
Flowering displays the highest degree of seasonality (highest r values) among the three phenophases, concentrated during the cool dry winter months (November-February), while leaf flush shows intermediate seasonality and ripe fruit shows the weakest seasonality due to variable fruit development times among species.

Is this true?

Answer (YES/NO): NO